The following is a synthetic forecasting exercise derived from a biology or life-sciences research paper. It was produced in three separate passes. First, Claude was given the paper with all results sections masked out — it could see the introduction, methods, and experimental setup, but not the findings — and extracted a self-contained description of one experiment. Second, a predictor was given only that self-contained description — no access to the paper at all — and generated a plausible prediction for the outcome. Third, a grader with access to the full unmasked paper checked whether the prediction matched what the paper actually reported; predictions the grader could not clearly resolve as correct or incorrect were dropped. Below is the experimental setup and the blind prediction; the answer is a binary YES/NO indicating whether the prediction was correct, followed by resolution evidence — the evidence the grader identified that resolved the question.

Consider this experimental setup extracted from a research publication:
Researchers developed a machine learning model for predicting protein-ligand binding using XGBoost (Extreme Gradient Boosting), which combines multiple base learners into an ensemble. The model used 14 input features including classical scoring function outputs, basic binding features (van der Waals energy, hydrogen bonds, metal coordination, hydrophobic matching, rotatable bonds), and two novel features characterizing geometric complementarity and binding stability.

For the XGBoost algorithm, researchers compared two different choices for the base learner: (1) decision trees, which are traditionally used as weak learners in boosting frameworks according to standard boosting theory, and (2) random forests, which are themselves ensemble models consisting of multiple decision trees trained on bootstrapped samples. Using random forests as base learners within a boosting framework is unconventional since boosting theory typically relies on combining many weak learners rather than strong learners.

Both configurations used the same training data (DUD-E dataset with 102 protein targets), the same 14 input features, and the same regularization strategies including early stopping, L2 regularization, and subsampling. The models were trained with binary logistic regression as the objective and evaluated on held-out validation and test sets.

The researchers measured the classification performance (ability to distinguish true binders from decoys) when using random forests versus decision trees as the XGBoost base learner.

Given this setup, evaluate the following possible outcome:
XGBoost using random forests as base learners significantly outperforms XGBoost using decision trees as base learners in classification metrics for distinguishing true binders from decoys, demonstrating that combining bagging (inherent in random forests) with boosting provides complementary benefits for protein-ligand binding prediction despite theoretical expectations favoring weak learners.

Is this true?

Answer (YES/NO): YES